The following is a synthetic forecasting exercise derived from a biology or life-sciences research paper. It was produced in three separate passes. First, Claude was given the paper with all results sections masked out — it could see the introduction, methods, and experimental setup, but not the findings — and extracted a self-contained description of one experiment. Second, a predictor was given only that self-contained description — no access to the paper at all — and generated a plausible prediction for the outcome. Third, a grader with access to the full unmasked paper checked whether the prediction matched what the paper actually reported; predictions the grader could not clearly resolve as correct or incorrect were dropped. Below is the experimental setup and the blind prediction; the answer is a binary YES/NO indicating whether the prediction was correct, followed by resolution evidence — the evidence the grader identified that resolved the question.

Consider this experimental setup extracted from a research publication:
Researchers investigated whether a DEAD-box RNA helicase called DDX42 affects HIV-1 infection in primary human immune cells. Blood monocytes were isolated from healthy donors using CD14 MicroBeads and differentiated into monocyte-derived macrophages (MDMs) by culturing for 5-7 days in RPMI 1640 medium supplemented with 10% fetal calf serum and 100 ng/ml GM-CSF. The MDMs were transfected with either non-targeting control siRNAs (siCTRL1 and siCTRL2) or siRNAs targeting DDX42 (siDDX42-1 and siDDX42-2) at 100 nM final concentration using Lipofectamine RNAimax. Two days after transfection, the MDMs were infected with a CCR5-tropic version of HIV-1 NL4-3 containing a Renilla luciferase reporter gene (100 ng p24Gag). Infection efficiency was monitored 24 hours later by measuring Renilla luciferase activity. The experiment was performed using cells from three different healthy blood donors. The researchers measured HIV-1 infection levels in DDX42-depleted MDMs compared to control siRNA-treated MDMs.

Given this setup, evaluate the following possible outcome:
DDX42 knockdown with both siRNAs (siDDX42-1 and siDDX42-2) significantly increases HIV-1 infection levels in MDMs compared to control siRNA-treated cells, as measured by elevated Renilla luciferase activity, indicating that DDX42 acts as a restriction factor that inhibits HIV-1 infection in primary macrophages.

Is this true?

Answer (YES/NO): YES